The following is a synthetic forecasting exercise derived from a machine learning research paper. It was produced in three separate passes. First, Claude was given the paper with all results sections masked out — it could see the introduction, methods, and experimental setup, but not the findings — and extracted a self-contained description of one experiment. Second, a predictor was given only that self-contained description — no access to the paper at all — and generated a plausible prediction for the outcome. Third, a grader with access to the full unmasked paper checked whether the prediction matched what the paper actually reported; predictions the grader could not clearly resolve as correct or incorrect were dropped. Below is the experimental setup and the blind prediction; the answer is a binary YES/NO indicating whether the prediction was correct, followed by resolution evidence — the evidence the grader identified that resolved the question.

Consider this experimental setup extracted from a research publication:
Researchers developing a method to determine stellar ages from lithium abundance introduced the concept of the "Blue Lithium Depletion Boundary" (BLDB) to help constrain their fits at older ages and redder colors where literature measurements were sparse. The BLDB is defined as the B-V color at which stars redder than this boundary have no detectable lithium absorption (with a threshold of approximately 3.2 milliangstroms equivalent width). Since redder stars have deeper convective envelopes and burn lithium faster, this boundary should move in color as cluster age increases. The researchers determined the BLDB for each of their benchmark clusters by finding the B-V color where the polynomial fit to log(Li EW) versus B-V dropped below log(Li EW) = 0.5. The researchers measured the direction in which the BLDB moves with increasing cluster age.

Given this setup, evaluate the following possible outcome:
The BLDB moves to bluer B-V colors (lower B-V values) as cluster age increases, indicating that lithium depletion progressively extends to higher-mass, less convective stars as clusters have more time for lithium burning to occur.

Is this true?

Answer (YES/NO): YES